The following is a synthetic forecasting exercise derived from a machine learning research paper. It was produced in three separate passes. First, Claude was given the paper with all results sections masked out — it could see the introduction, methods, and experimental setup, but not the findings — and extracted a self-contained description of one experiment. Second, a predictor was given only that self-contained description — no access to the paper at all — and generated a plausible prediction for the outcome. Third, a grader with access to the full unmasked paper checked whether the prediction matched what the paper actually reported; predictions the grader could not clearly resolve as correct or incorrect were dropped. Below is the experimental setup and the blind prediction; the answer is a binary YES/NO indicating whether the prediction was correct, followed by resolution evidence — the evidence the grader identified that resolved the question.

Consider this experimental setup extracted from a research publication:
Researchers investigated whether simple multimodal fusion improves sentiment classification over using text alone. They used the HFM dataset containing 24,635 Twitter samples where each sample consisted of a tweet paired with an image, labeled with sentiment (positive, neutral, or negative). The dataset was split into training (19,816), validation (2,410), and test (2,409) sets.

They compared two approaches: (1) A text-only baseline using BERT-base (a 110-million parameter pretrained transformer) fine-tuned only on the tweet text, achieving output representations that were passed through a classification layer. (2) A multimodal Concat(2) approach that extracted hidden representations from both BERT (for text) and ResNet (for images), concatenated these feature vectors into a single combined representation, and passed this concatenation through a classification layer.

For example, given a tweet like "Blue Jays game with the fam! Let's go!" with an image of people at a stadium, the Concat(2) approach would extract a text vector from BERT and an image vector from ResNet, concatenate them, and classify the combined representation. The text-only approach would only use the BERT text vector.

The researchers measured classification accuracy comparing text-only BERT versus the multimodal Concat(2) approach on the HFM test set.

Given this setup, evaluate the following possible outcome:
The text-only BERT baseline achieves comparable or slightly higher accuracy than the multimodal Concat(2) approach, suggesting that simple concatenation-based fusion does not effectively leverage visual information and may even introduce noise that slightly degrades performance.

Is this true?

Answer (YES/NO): YES